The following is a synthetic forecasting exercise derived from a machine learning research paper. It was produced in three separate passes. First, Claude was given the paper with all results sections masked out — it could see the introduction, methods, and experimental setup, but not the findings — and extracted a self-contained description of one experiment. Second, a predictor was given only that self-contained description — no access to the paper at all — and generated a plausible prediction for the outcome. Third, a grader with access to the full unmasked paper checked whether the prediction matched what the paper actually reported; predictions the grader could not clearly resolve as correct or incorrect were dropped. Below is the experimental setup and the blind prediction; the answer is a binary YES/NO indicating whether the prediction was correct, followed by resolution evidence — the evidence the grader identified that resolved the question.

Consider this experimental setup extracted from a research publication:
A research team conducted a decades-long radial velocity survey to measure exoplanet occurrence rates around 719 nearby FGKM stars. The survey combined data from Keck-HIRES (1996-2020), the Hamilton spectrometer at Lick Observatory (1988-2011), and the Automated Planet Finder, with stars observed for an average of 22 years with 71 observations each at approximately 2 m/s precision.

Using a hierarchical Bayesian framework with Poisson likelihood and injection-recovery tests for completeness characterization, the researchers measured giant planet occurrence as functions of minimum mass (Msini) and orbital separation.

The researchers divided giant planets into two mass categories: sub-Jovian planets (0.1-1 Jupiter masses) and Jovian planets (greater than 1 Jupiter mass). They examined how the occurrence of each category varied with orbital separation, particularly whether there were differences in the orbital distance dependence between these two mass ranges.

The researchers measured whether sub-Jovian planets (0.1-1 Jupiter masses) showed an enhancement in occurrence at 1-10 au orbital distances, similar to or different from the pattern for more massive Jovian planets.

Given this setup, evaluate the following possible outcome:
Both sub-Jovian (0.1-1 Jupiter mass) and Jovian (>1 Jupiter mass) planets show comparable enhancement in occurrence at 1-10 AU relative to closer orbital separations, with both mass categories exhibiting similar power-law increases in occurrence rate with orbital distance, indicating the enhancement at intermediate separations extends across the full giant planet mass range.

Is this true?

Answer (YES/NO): YES